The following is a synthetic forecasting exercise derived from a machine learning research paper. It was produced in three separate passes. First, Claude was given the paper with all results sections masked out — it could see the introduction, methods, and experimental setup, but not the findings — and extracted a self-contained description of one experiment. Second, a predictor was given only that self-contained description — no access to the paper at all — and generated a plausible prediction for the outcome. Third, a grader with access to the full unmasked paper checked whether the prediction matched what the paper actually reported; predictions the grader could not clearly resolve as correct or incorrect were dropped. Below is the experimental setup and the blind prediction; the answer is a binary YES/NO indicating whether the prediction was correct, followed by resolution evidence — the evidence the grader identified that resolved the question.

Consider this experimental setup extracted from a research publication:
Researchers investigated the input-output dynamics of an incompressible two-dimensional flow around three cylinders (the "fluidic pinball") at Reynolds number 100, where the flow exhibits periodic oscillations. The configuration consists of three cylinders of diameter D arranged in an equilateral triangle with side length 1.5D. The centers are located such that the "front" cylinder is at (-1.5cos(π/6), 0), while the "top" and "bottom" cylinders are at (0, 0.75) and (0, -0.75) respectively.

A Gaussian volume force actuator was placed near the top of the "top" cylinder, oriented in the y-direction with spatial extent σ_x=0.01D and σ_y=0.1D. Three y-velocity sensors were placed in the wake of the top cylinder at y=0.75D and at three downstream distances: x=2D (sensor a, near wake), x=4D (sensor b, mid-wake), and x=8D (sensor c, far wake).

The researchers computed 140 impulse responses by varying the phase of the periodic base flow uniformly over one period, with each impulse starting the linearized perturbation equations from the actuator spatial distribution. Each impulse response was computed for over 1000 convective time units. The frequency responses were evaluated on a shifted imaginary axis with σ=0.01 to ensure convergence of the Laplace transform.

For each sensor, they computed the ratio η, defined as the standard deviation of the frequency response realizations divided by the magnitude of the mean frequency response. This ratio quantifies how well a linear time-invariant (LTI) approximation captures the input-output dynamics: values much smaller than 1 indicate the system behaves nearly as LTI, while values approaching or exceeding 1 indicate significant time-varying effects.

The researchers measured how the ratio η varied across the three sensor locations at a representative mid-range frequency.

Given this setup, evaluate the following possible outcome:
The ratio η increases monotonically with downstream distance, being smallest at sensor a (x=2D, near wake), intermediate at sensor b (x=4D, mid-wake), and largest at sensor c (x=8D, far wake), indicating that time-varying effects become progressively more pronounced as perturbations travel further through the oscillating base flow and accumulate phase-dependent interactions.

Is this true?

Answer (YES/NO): YES